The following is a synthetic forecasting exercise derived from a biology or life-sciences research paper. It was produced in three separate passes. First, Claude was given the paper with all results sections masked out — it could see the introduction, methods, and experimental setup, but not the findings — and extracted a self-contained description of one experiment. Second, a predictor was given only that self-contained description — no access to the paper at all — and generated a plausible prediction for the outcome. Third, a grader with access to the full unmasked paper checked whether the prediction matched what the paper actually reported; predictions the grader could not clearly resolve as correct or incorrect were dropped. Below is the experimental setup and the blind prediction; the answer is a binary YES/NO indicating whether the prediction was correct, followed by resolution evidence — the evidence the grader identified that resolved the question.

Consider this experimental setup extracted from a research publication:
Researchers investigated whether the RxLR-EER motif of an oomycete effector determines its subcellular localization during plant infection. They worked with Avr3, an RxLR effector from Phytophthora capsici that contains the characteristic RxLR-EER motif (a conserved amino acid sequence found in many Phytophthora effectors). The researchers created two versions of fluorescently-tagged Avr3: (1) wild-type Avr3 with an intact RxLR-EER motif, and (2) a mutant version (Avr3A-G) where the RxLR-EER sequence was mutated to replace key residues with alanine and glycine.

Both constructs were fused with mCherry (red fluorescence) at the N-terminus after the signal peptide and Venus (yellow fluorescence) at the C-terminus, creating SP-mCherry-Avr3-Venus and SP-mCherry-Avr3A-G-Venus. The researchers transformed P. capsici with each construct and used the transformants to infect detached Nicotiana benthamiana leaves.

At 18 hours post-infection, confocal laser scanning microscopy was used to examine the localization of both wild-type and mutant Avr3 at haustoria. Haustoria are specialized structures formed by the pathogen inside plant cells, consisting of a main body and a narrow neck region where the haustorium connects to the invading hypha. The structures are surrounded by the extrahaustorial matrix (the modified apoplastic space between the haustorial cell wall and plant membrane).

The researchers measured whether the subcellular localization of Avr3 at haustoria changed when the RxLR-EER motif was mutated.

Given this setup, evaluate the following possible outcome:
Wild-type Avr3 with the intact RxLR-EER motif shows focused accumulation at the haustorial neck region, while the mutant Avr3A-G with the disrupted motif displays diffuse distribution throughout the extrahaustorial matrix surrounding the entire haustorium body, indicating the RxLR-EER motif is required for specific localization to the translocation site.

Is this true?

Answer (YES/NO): YES